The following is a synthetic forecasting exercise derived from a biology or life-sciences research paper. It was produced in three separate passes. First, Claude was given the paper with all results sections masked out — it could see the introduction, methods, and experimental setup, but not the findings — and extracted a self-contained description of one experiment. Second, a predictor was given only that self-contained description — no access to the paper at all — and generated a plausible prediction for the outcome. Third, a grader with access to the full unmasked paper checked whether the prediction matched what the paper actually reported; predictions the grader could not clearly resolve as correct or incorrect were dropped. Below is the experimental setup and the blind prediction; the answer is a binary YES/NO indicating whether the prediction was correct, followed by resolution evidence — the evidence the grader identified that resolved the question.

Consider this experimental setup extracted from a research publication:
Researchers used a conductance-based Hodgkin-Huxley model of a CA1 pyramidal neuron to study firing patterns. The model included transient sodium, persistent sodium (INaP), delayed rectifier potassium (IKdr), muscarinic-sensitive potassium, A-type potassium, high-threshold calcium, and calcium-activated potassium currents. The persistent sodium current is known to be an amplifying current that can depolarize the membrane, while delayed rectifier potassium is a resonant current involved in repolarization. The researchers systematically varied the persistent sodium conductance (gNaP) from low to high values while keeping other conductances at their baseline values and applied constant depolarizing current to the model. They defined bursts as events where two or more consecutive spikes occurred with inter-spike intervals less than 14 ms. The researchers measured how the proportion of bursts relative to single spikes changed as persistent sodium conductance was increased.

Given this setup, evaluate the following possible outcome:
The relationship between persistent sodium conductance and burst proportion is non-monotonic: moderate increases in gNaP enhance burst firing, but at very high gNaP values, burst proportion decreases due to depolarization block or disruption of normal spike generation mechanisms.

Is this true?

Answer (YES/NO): YES